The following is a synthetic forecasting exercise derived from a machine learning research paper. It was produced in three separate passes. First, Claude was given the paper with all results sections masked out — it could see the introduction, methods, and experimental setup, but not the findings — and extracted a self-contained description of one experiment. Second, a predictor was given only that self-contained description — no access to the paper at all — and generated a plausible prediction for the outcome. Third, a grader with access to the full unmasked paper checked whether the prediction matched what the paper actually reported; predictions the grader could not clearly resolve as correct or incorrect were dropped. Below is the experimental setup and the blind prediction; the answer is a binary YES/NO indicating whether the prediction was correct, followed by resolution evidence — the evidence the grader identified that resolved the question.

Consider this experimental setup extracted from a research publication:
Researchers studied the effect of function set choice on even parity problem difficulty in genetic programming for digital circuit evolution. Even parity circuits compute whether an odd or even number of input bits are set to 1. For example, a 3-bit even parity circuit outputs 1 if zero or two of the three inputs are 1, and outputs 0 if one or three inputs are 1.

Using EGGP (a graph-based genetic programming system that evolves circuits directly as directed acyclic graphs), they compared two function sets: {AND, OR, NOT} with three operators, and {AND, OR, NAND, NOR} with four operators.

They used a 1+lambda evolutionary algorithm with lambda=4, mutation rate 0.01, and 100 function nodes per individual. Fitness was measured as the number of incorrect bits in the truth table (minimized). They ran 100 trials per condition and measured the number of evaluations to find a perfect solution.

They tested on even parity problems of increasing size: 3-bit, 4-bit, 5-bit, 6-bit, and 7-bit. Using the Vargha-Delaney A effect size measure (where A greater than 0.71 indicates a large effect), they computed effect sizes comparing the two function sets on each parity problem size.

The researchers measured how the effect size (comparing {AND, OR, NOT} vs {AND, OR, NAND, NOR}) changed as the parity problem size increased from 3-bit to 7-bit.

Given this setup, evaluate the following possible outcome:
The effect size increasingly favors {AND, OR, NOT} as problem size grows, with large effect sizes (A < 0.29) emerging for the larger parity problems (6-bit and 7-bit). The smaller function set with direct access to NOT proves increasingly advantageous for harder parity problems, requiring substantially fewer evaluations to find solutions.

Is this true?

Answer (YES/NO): NO